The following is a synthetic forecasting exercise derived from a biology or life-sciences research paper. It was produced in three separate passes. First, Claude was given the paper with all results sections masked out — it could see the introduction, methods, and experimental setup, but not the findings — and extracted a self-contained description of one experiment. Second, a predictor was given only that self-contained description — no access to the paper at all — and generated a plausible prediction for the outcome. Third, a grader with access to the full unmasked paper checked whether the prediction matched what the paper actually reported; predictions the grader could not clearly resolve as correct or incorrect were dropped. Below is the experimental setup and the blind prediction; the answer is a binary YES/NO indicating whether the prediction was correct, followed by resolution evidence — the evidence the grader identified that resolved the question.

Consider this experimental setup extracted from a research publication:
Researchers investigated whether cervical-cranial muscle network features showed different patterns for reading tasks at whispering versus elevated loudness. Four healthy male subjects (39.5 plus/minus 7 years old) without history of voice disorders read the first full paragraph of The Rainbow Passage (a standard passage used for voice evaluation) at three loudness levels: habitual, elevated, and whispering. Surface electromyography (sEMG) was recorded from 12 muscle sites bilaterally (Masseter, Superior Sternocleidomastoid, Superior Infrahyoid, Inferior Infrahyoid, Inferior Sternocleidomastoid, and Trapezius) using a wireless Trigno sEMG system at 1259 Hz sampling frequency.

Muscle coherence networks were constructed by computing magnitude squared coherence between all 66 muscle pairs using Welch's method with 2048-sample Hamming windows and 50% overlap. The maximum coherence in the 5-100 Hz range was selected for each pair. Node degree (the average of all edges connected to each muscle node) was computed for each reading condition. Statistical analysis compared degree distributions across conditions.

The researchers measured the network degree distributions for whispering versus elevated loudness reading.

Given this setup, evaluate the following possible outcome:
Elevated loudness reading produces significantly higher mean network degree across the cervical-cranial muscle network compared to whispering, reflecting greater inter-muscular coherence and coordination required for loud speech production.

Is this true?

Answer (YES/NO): NO